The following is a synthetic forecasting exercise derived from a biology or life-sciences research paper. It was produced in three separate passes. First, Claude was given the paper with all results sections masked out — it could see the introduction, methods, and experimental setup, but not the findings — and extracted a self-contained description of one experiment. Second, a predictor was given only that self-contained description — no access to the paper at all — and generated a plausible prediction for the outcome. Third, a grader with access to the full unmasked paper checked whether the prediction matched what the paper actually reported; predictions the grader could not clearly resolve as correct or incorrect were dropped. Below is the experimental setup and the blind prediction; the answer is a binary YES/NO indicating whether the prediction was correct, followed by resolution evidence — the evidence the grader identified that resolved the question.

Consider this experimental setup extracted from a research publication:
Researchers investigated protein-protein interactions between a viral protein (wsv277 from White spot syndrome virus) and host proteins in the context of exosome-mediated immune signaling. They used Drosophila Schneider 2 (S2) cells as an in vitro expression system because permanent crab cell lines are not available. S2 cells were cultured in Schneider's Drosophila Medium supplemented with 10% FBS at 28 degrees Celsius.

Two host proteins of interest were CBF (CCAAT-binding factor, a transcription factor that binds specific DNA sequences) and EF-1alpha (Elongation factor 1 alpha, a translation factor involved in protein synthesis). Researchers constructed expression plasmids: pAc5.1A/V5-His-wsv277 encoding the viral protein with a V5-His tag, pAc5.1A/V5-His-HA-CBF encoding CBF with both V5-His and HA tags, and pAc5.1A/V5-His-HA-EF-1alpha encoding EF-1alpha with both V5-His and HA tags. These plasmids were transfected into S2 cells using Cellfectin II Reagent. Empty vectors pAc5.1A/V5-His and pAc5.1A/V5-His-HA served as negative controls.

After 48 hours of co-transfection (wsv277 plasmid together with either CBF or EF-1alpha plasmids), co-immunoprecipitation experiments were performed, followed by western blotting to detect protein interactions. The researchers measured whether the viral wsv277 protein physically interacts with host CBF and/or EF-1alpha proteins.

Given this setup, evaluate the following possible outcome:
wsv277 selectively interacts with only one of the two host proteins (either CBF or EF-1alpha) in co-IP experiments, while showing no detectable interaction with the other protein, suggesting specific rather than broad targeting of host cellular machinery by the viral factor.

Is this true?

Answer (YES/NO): NO